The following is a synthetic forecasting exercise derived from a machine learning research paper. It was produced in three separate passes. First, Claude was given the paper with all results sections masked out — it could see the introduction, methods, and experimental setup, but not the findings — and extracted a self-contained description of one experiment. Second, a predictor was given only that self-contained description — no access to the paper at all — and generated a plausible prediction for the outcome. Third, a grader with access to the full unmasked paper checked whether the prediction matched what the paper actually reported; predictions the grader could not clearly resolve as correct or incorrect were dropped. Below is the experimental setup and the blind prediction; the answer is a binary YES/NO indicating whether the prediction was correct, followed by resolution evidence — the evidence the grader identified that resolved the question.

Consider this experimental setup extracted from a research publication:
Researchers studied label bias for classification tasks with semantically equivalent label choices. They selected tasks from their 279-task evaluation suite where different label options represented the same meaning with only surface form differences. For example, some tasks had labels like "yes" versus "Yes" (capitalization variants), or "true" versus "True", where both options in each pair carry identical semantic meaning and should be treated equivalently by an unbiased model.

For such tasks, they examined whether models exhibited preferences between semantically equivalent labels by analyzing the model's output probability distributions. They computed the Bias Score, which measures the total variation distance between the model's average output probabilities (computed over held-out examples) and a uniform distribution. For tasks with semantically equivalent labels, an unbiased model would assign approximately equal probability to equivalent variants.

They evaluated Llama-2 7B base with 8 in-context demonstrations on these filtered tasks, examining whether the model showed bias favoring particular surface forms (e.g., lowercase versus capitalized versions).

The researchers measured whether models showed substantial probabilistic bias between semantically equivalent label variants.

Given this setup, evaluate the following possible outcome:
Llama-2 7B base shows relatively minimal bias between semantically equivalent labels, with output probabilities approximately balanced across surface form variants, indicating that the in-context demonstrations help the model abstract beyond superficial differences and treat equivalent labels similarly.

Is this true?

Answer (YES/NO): NO